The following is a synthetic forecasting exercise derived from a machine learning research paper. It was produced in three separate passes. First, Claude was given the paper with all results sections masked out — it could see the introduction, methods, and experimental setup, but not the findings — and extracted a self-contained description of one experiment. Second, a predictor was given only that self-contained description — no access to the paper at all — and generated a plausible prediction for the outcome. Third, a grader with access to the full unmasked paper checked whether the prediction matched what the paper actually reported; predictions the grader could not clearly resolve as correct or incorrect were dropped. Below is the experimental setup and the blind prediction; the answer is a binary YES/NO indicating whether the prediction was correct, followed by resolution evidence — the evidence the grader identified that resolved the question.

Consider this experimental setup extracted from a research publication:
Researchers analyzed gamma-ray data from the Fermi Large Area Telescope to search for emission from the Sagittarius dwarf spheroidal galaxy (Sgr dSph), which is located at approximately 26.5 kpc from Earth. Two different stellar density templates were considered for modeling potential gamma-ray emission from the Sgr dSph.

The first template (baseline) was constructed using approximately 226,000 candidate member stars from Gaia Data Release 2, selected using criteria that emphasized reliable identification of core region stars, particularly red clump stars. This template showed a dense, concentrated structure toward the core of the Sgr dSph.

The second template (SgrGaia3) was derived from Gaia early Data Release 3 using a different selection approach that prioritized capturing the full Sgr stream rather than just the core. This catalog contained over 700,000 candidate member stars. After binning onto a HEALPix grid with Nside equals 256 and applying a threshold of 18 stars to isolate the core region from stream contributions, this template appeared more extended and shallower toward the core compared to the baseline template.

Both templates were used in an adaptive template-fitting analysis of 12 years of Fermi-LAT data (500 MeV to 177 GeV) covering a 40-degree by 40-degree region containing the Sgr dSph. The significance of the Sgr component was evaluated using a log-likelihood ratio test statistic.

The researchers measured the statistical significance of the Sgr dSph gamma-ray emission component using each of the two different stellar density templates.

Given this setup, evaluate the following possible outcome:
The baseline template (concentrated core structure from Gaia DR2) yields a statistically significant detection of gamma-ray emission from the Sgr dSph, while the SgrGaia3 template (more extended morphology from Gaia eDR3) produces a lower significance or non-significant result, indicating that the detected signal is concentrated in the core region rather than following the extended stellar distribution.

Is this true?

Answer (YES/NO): NO